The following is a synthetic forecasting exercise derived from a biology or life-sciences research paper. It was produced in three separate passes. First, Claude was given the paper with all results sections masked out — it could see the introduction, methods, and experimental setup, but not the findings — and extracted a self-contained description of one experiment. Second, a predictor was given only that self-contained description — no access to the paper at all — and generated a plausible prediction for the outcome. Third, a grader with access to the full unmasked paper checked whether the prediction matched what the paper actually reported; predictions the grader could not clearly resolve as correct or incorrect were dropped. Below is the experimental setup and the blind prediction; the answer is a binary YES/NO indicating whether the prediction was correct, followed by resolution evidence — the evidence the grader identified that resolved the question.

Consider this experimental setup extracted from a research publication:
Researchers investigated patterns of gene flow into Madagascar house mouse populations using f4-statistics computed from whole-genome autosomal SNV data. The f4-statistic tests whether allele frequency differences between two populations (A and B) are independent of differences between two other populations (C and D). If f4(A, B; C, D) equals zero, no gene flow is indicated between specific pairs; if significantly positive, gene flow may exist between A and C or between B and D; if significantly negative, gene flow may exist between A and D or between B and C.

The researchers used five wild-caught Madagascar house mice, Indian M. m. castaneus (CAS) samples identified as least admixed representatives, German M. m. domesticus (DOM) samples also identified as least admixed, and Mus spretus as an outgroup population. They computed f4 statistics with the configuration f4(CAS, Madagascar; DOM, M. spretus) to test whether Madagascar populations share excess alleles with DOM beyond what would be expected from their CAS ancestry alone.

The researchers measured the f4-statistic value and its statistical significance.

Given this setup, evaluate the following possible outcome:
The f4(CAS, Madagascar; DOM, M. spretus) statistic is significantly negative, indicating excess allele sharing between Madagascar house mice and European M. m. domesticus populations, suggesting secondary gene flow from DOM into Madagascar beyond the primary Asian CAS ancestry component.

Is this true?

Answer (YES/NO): YES